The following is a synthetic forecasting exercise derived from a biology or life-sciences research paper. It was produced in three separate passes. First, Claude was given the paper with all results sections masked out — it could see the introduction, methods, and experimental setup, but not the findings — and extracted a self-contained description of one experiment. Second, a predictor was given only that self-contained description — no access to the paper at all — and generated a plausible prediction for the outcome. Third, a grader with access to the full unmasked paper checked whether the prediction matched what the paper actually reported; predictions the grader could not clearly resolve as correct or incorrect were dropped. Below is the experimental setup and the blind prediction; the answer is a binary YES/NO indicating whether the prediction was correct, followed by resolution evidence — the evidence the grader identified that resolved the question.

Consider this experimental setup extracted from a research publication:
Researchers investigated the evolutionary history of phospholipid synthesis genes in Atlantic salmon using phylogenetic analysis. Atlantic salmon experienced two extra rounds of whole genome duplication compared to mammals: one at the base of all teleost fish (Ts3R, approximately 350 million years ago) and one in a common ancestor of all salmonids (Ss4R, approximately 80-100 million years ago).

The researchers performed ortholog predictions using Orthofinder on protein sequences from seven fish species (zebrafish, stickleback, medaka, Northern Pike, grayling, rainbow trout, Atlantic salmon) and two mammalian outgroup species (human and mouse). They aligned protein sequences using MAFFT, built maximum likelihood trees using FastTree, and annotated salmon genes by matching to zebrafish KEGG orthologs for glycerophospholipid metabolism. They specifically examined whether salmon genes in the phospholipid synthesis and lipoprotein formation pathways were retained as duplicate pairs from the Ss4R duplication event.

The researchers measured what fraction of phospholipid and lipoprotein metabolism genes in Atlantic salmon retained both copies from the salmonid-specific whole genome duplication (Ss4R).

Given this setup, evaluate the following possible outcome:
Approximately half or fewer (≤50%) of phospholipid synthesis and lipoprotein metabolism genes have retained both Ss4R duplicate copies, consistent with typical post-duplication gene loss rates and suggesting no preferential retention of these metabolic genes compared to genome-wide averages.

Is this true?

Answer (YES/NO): NO